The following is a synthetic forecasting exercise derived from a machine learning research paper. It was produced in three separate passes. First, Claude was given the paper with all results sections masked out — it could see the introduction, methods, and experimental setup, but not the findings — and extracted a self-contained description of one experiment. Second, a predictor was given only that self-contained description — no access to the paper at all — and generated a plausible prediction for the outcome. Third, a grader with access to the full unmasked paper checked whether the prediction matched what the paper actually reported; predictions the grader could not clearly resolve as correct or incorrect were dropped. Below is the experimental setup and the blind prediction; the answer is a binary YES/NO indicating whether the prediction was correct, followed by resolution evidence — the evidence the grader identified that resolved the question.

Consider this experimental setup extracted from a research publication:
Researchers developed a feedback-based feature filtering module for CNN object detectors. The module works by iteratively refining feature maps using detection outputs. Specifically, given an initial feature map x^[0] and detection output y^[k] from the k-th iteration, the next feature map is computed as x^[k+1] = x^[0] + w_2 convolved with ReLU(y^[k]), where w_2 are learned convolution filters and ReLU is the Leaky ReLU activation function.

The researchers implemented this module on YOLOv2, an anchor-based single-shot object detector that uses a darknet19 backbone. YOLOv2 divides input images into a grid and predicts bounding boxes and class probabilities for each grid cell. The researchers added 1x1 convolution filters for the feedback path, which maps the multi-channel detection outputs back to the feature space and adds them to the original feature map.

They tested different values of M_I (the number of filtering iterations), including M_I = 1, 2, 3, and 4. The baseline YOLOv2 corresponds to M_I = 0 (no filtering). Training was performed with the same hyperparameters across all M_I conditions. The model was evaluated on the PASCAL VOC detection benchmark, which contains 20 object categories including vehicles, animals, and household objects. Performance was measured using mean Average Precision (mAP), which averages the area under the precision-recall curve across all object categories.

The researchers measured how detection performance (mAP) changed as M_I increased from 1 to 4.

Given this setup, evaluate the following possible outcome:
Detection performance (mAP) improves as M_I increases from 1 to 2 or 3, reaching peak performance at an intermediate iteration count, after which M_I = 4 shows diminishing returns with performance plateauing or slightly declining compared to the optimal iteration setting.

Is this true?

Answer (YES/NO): NO